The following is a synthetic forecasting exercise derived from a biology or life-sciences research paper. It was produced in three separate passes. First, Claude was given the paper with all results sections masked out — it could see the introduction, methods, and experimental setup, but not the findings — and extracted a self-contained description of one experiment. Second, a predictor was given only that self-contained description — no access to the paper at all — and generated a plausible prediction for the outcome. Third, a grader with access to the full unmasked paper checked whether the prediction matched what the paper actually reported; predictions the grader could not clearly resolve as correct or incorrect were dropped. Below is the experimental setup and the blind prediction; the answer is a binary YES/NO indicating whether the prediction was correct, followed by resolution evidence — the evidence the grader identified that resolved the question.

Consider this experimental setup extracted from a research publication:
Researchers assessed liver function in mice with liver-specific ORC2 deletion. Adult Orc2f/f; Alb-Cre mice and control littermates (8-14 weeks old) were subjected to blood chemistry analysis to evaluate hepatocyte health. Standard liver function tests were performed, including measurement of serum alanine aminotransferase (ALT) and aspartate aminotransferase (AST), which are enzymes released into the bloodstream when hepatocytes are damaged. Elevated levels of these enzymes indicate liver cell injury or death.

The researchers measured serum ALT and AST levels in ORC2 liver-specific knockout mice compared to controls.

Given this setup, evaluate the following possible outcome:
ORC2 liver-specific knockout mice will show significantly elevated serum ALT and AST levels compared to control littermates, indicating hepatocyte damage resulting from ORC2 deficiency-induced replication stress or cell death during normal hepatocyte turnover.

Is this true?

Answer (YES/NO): YES